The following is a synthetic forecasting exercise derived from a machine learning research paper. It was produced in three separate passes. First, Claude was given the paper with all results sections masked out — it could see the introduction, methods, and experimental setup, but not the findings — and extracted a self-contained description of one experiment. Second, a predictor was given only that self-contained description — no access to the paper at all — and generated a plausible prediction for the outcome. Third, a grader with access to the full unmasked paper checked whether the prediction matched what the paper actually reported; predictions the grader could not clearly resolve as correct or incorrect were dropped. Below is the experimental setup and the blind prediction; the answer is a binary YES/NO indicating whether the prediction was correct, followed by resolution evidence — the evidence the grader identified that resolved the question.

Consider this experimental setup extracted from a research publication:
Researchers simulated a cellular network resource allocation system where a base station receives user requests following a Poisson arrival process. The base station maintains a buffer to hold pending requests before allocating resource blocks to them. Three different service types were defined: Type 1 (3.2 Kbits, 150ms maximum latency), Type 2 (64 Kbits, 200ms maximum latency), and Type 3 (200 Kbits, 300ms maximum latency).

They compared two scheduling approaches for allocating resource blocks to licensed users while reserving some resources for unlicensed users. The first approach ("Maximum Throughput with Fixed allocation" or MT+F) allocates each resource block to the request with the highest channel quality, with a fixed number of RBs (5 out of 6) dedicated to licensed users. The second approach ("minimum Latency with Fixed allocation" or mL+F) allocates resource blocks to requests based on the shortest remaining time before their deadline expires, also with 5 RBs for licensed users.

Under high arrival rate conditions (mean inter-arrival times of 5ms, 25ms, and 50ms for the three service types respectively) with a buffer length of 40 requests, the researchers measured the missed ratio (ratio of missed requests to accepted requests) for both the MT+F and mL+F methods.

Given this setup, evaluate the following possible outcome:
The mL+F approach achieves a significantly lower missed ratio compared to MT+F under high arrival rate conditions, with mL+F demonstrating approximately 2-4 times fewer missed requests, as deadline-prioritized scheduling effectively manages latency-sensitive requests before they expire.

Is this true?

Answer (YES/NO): NO